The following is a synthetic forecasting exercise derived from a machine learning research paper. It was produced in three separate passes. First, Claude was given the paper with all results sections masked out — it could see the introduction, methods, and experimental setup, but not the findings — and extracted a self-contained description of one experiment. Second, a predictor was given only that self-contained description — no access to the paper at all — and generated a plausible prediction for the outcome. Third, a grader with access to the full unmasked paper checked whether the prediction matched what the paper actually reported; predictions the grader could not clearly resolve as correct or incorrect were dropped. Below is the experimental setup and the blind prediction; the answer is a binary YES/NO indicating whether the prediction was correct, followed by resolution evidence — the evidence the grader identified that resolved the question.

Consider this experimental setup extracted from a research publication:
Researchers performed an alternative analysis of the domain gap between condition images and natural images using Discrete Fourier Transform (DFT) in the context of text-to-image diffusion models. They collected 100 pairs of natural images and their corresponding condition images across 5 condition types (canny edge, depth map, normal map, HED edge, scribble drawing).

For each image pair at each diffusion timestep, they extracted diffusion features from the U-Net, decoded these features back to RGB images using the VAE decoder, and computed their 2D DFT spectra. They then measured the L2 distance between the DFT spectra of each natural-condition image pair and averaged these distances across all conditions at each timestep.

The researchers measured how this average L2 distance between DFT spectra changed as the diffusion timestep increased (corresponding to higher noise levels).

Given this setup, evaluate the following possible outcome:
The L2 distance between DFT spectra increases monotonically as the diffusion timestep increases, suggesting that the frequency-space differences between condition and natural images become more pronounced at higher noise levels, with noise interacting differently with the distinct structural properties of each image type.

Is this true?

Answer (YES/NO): NO